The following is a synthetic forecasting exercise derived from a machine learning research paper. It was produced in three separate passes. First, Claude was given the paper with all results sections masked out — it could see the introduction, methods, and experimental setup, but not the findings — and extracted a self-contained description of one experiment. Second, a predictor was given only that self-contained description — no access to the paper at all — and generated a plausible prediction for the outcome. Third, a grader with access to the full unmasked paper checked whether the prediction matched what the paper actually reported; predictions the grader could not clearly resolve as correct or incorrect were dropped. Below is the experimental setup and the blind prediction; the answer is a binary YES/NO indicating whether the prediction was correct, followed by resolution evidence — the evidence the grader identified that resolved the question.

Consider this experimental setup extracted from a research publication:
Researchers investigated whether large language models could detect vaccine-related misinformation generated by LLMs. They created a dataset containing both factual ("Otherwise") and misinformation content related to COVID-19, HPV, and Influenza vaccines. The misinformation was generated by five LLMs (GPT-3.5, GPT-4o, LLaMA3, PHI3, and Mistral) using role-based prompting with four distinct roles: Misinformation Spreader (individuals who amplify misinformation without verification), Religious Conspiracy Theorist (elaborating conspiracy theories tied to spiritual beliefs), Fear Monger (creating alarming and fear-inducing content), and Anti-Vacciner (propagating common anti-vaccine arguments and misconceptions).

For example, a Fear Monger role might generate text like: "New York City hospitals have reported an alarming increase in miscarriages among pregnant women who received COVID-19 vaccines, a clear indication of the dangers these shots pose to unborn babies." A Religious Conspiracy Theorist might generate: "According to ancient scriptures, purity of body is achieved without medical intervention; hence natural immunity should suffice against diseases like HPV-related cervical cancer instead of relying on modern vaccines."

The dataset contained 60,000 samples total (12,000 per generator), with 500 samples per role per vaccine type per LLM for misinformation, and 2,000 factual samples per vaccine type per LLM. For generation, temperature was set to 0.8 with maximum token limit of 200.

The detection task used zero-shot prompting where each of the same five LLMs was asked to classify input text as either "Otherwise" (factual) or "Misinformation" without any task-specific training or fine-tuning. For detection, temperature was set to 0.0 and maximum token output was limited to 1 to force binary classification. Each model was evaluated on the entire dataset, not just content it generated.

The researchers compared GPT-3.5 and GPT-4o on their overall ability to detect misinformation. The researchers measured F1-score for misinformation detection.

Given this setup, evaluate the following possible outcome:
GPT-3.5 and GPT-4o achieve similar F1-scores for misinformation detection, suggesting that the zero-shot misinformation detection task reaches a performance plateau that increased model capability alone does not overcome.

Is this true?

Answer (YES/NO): NO